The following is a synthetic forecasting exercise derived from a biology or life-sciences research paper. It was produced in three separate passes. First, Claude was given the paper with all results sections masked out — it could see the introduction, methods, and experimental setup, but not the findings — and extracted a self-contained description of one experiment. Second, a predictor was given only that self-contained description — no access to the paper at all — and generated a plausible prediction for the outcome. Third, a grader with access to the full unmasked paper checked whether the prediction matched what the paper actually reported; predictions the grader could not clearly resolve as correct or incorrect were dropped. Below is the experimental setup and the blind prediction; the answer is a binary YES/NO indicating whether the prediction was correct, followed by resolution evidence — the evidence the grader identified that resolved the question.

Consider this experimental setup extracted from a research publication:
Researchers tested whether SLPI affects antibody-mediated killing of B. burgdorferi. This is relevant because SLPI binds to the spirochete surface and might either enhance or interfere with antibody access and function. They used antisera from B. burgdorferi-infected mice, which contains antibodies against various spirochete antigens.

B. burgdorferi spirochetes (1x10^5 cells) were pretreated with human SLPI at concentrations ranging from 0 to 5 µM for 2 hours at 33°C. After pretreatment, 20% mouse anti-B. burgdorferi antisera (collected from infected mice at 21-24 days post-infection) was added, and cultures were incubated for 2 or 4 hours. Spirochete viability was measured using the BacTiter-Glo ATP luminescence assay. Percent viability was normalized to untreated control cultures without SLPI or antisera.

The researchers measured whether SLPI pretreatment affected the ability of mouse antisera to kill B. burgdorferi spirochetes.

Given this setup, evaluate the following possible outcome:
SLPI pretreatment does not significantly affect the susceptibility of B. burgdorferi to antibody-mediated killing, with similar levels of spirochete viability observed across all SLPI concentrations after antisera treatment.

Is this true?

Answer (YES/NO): YES